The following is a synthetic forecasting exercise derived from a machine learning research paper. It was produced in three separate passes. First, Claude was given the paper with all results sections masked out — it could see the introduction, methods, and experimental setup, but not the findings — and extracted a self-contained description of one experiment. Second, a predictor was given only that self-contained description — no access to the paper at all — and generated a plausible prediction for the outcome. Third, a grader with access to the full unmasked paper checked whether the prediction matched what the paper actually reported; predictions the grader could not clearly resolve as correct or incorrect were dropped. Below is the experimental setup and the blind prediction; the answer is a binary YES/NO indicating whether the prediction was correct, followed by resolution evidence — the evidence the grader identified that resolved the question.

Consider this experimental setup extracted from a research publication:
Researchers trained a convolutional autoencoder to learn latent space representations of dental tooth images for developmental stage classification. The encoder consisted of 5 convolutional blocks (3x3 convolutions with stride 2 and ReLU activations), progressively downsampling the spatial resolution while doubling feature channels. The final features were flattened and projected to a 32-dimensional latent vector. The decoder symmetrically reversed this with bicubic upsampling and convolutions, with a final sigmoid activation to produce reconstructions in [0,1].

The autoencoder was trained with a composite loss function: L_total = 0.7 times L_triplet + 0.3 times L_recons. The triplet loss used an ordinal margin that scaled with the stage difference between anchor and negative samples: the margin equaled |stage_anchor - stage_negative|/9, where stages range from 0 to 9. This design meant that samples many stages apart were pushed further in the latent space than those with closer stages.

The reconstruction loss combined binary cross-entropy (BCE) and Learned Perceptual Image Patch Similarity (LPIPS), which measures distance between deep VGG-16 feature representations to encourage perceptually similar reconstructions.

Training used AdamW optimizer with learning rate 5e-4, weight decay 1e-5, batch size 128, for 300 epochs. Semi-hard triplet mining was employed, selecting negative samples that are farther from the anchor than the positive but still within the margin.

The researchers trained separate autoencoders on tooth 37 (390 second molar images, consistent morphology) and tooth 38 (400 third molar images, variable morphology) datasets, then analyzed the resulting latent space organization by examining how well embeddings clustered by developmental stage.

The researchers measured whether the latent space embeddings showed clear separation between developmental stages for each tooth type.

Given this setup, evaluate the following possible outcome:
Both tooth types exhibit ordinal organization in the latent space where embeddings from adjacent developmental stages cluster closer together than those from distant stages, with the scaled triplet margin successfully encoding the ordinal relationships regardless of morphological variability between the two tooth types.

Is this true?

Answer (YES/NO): NO